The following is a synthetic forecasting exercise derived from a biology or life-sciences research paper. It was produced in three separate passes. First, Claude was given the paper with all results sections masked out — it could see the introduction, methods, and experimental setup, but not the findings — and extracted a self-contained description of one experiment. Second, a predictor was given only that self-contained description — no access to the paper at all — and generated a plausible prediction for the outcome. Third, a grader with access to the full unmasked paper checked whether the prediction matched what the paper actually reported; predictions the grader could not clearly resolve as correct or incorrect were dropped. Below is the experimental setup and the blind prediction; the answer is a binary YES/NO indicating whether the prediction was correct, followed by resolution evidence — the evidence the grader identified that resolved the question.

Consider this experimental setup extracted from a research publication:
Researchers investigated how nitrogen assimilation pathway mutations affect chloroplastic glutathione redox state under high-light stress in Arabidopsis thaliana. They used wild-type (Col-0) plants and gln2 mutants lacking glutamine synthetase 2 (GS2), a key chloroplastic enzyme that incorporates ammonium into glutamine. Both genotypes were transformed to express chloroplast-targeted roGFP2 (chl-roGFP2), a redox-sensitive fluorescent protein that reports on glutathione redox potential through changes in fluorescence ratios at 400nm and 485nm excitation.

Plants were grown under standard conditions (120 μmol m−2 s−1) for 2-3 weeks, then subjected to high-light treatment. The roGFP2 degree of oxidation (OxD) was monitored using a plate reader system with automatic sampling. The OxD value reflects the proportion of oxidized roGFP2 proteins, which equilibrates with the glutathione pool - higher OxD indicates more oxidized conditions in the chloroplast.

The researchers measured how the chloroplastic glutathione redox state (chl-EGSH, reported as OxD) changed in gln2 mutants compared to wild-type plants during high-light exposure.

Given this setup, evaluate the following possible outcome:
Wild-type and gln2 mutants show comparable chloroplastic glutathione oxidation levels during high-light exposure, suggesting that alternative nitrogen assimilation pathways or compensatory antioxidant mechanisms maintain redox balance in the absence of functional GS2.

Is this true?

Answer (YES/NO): NO